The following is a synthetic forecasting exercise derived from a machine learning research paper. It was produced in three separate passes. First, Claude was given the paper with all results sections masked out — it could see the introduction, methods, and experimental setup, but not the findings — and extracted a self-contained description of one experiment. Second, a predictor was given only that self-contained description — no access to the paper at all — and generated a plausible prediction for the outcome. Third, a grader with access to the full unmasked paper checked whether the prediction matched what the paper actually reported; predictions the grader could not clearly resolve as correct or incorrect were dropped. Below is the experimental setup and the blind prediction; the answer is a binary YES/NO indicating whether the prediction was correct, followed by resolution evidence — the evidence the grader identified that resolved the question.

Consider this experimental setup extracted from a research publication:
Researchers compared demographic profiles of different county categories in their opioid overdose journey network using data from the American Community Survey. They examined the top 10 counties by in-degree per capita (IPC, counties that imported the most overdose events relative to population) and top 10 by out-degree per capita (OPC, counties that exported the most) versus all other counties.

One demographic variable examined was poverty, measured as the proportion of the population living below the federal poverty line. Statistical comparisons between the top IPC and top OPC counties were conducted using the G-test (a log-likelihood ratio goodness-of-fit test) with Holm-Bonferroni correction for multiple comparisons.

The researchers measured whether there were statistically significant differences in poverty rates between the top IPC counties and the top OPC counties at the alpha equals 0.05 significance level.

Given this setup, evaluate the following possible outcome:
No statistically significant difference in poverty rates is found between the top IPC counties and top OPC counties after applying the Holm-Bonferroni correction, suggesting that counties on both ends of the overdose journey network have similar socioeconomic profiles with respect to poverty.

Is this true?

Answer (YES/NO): NO